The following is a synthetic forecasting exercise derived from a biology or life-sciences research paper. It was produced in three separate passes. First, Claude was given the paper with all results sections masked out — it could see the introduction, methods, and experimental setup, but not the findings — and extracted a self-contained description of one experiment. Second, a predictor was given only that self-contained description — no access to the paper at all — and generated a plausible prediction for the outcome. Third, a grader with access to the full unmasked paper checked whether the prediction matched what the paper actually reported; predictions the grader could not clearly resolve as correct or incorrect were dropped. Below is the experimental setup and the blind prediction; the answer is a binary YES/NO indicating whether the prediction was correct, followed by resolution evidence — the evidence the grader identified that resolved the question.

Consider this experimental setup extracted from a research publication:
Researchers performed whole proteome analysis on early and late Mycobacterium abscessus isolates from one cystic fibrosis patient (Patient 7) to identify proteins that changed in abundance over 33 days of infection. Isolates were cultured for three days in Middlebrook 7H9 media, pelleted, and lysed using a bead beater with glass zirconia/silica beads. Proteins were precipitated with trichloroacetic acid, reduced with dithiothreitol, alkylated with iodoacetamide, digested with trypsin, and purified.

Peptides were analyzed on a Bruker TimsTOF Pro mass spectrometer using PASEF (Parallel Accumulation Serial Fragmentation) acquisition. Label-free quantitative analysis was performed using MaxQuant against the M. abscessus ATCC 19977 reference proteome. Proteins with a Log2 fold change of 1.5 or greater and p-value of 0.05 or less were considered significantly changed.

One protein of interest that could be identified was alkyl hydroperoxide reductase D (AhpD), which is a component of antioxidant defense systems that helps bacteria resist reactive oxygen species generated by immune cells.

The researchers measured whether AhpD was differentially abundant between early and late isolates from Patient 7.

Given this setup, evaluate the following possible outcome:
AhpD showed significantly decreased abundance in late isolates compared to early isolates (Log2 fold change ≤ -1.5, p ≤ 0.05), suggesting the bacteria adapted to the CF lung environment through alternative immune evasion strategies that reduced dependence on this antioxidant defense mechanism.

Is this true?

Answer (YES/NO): NO